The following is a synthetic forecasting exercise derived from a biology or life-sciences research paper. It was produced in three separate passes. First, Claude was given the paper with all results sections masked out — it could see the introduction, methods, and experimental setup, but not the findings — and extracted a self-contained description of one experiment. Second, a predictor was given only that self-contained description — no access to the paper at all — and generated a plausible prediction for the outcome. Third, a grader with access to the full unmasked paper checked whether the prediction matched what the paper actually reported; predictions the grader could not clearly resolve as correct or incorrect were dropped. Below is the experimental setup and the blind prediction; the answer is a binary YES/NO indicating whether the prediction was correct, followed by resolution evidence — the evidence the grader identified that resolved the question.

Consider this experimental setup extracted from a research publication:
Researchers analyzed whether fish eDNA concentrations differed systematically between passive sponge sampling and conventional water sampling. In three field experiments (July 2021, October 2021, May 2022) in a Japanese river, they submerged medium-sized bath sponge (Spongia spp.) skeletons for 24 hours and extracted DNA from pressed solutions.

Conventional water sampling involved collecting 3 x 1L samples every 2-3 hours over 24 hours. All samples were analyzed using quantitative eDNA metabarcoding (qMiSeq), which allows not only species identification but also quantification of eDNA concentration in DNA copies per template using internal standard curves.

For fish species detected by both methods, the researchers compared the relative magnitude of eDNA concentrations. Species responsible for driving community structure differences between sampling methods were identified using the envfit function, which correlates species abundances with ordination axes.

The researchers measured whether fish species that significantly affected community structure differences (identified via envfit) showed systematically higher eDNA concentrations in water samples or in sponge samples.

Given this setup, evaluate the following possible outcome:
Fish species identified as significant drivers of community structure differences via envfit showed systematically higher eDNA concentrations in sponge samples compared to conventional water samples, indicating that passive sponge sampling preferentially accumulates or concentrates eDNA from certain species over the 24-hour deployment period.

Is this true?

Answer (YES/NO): NO